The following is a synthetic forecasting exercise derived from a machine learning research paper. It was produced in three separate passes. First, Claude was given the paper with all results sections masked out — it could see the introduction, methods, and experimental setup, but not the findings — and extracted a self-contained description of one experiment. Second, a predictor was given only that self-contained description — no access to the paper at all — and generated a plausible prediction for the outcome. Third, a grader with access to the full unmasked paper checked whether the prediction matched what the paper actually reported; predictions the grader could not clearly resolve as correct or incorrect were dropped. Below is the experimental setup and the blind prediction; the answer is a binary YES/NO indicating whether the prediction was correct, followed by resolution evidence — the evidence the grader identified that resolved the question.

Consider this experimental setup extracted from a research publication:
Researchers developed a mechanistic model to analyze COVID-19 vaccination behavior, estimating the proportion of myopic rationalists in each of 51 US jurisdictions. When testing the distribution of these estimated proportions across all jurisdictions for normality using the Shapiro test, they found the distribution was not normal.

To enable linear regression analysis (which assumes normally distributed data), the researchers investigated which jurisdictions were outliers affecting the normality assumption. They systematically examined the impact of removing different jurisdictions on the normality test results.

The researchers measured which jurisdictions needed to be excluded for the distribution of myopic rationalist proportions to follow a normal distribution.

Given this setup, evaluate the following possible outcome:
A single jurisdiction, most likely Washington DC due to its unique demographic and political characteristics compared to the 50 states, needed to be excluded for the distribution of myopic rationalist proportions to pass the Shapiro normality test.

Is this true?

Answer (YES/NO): NO